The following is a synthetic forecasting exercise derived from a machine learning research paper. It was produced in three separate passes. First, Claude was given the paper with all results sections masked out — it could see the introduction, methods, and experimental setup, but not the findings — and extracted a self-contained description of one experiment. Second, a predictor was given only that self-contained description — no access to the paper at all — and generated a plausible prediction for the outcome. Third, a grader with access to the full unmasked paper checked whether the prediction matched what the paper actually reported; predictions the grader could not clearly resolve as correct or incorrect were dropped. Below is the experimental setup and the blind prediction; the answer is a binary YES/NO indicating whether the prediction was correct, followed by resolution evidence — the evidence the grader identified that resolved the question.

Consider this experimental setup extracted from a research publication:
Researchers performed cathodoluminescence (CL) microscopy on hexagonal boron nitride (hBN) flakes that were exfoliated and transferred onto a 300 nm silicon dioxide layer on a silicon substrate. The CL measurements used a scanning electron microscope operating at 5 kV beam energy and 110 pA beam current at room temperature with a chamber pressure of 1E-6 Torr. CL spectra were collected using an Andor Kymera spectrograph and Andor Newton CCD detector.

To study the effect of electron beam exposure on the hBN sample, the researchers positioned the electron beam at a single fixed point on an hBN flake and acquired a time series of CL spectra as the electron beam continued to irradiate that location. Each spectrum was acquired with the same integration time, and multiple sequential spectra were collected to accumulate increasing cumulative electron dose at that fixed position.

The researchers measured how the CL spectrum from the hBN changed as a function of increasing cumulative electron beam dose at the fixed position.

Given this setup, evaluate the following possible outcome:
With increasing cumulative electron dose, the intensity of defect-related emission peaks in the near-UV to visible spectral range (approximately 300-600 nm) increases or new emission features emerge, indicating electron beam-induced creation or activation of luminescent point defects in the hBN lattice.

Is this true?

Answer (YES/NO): NO